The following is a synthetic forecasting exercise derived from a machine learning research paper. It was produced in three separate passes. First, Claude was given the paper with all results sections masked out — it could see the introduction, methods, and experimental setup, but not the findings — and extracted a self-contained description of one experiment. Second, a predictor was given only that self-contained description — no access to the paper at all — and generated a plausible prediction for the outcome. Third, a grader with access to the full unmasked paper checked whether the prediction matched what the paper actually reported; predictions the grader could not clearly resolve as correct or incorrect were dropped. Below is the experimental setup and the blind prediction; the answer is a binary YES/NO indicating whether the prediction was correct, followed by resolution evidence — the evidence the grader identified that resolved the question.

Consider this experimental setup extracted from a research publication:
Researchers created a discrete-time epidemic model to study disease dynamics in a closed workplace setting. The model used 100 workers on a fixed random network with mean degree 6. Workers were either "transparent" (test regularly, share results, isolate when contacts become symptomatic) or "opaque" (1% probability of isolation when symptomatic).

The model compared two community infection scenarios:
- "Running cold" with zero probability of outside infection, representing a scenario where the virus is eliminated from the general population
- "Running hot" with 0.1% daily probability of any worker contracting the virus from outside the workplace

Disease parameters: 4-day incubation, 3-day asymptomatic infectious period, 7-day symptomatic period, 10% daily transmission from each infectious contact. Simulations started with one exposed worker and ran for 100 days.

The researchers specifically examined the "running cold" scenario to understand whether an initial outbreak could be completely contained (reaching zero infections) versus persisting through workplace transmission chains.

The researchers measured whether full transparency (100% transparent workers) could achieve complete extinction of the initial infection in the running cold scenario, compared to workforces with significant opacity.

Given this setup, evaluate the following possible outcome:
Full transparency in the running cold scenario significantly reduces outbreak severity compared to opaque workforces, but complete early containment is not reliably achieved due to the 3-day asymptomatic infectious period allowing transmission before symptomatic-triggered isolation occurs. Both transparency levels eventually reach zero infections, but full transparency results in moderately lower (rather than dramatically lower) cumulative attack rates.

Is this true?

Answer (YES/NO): NO